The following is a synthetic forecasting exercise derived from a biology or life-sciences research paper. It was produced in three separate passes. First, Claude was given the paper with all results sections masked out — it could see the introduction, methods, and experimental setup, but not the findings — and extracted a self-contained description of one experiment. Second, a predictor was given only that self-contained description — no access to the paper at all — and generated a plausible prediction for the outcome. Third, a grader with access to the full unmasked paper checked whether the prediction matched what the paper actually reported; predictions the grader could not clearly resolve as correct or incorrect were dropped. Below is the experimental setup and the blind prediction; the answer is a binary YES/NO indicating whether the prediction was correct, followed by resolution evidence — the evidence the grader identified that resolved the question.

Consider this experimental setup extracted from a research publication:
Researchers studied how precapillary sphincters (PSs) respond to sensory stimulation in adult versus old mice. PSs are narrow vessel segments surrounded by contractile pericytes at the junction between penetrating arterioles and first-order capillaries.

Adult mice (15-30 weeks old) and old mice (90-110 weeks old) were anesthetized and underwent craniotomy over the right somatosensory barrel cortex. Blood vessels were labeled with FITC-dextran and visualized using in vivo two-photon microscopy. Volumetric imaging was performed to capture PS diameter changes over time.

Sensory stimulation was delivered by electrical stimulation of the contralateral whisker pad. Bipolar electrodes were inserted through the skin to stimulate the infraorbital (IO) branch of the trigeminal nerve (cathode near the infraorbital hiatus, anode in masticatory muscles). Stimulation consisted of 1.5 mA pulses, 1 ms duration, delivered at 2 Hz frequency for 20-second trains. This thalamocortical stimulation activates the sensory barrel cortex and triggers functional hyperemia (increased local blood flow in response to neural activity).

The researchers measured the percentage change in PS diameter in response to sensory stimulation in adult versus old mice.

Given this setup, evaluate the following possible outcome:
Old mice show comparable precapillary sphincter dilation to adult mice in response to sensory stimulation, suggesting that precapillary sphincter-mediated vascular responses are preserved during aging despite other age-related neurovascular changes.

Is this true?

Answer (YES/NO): YES